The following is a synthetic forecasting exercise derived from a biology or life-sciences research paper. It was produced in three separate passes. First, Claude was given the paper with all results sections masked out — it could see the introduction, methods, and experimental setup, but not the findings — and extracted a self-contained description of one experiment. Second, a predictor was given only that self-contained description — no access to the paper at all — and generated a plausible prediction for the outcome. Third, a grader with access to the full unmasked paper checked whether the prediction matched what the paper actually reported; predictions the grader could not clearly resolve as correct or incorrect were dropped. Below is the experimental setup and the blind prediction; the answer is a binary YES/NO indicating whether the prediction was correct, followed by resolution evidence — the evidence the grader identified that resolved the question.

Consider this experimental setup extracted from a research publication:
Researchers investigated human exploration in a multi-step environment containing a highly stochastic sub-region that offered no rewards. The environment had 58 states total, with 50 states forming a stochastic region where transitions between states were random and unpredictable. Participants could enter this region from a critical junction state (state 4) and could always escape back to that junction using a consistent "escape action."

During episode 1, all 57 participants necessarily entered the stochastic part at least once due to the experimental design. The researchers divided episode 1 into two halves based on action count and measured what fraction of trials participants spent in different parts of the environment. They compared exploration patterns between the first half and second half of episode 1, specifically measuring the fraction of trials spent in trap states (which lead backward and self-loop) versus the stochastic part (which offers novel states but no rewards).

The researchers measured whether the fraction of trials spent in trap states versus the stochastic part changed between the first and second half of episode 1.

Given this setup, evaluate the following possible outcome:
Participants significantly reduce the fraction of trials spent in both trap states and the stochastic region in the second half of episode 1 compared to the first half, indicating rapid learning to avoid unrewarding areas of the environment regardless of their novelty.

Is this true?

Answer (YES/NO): NO